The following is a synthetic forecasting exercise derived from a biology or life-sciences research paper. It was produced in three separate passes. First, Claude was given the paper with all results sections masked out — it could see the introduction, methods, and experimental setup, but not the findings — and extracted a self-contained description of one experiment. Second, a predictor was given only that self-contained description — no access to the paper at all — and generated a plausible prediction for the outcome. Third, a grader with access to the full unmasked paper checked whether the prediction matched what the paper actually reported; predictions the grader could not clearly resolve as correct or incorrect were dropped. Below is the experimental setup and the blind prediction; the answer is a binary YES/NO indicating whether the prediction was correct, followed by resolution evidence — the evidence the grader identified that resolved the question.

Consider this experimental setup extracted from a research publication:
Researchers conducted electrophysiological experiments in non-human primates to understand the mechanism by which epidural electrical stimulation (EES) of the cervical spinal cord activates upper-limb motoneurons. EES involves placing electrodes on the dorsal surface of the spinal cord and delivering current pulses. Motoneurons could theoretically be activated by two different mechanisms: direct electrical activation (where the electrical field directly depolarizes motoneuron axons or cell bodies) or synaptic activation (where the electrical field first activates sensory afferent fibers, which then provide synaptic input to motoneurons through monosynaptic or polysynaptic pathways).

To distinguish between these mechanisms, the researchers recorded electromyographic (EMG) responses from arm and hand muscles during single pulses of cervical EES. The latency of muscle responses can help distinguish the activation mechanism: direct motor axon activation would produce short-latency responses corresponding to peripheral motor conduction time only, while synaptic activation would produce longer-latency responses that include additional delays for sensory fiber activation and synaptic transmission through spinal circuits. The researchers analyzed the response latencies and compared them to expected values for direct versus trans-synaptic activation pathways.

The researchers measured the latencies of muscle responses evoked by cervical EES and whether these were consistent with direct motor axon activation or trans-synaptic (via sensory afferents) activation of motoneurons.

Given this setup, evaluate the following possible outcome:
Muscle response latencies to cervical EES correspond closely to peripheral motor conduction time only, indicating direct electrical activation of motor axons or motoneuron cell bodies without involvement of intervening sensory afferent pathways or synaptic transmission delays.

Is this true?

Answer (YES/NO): NO